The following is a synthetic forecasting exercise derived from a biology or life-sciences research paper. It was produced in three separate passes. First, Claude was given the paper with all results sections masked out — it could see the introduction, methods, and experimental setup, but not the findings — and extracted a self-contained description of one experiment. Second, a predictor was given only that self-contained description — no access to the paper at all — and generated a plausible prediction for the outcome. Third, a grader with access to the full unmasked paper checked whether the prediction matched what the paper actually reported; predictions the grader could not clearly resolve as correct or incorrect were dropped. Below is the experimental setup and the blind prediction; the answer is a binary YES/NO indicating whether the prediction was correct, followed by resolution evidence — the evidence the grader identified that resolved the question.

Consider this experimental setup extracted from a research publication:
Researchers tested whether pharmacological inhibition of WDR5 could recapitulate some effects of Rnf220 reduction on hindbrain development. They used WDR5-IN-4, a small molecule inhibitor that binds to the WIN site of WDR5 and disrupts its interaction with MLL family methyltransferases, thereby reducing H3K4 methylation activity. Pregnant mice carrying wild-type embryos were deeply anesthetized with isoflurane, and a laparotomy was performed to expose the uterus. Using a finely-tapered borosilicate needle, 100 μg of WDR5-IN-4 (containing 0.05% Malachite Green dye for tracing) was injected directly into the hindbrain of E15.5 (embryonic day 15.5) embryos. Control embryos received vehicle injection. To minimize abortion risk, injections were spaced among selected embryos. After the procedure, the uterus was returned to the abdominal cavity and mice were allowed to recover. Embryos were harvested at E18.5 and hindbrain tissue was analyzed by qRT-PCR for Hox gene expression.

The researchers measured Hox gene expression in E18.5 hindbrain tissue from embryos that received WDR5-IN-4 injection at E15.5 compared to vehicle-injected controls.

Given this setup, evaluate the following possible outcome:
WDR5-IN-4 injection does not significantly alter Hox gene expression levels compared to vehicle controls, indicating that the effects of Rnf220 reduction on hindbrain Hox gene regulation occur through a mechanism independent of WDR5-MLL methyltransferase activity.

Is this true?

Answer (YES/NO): NO